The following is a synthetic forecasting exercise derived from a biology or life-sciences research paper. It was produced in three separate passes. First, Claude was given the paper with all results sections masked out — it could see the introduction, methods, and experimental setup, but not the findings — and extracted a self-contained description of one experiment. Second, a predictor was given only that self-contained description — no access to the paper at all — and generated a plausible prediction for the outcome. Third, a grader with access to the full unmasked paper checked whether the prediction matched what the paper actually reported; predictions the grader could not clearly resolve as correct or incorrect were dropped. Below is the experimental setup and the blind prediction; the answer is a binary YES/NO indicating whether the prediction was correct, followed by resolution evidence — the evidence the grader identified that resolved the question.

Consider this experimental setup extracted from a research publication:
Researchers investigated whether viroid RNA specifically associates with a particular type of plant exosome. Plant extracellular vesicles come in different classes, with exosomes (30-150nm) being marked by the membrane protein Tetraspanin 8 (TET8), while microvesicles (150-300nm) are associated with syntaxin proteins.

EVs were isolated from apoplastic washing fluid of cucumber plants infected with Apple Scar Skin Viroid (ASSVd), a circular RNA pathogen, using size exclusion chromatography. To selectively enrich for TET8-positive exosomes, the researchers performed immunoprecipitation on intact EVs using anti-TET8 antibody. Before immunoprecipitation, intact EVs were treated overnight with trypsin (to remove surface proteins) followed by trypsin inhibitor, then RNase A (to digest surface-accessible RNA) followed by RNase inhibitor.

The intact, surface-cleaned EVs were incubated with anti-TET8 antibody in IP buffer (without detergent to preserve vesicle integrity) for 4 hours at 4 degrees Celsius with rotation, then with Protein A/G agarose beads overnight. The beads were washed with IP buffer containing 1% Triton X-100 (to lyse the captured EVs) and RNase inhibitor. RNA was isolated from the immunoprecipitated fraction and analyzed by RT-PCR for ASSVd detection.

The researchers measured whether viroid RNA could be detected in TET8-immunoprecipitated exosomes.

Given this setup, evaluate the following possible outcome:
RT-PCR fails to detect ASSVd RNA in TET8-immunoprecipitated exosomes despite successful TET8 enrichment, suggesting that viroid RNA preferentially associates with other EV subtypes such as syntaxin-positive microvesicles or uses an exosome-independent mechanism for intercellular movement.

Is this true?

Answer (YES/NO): NO